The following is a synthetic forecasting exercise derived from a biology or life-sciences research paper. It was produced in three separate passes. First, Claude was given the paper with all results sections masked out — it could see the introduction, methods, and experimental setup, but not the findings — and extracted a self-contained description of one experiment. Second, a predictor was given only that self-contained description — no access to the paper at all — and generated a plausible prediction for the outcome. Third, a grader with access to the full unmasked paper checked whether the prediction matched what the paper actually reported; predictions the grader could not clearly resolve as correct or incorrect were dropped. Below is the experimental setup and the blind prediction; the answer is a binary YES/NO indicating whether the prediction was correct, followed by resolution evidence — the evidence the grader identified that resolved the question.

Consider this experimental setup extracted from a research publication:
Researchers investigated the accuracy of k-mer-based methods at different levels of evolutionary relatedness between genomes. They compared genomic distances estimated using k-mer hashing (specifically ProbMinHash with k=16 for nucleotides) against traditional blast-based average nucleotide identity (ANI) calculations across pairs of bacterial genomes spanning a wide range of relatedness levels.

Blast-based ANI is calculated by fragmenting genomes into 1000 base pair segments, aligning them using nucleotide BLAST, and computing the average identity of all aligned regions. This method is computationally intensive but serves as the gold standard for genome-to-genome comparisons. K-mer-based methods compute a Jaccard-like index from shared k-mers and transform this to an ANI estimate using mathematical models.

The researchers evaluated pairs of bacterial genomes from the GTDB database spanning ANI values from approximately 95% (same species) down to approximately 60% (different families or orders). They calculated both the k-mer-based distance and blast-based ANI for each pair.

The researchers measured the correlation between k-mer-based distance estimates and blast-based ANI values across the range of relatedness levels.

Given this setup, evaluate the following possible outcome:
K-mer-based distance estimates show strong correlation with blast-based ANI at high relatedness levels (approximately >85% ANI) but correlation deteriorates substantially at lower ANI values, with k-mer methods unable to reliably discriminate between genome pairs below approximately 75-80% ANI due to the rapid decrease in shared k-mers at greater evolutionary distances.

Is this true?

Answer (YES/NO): YES